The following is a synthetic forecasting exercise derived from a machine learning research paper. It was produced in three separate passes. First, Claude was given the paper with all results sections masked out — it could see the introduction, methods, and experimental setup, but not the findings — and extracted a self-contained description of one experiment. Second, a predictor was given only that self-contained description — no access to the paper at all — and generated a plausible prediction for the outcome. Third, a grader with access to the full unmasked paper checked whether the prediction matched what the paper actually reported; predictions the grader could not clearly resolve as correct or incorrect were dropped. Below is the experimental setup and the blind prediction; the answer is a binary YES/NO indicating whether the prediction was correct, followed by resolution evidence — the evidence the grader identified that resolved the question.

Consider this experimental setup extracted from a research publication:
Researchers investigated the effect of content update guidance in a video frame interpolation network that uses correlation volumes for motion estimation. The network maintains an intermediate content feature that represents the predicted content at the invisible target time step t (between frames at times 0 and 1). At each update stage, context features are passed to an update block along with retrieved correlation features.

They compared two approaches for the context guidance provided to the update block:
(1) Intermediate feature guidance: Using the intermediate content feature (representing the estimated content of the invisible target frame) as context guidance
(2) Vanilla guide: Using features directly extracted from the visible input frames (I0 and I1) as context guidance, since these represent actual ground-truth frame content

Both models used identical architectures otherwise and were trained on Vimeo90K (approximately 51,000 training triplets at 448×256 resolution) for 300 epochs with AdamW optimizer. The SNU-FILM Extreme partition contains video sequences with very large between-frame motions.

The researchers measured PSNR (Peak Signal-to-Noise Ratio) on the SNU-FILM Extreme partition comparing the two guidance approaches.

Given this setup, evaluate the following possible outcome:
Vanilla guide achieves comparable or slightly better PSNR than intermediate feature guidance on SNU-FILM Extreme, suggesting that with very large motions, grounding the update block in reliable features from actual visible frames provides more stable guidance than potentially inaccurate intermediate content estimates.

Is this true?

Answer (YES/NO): NO